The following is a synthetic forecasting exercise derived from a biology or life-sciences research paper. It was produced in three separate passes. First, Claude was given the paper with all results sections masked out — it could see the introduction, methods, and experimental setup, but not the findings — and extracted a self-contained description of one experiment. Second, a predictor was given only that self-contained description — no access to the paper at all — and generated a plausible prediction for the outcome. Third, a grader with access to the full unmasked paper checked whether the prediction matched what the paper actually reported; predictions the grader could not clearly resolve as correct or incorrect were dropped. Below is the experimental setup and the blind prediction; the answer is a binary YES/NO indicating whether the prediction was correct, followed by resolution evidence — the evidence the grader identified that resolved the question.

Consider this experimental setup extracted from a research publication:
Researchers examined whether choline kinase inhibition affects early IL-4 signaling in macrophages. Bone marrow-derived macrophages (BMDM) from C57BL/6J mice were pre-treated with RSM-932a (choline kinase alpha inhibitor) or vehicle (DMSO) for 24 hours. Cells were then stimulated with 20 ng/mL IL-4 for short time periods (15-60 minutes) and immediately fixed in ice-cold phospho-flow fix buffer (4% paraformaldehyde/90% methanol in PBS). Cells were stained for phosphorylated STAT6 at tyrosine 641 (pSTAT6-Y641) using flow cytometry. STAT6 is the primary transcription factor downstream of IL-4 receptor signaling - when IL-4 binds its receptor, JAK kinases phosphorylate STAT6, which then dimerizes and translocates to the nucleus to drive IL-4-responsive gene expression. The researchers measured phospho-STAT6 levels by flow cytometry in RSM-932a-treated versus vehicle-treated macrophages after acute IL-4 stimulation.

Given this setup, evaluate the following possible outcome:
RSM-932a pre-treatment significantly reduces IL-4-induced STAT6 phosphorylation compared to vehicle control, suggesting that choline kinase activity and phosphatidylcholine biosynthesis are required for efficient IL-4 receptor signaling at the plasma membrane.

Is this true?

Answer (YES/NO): YES